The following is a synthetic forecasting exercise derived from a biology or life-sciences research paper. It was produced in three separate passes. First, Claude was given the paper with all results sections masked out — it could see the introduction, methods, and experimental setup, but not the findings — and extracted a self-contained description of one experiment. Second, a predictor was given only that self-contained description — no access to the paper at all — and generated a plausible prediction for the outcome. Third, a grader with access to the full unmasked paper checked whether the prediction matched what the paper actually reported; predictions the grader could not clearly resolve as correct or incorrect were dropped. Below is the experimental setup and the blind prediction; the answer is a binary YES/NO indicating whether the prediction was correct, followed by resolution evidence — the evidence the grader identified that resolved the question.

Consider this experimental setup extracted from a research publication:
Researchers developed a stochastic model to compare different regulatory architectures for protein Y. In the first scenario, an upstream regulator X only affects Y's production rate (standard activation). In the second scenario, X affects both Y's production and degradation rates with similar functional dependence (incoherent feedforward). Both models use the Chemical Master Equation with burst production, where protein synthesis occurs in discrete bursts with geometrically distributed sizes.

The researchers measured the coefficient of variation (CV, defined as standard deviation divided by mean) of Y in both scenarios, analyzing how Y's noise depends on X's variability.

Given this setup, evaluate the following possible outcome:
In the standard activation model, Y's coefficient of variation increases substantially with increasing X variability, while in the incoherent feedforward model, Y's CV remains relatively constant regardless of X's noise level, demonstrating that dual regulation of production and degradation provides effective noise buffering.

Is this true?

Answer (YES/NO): YES